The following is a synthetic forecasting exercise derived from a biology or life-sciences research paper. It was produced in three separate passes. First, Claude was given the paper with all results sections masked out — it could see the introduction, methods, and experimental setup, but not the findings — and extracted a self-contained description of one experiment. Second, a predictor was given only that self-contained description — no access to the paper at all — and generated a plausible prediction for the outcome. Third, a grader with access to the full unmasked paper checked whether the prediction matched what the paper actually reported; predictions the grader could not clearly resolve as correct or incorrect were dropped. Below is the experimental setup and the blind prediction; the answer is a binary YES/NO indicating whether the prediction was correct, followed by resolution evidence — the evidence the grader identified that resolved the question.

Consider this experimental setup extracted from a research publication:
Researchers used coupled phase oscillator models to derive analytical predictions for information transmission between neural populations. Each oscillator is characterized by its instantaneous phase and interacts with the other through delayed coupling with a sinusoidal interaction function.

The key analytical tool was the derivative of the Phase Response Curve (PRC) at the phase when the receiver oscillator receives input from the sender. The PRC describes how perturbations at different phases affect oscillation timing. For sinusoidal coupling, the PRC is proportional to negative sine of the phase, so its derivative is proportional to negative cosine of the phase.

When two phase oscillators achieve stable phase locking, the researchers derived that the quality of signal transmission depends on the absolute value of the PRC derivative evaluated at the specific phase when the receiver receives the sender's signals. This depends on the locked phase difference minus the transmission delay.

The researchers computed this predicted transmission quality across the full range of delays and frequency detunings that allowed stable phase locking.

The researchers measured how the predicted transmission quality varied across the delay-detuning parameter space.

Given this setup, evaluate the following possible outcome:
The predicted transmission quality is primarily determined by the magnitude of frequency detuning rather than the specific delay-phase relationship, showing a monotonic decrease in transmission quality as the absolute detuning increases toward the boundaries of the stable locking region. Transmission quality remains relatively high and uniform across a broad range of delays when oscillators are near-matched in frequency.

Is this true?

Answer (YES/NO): NO